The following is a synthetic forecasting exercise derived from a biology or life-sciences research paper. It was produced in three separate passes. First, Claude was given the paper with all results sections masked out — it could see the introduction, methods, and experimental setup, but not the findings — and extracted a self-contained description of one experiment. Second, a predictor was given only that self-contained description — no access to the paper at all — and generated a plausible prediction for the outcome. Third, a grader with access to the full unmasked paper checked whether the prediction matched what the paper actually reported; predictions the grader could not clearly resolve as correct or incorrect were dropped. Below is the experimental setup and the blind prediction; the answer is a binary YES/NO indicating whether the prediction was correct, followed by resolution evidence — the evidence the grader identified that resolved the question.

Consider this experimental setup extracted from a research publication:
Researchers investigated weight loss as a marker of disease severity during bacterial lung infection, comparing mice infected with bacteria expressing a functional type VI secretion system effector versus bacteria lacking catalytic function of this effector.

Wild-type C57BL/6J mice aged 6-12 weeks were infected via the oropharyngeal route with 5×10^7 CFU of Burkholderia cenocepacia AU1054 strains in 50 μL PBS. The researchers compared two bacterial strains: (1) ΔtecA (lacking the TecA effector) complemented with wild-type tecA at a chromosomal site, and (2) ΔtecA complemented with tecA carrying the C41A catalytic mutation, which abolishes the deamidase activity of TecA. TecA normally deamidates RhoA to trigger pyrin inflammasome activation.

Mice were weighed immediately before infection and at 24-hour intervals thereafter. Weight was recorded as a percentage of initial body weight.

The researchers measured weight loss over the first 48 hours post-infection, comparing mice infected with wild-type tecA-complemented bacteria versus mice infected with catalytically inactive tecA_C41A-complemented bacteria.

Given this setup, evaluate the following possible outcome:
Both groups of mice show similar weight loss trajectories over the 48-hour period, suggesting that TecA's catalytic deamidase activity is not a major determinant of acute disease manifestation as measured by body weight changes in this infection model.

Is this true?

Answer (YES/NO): NO